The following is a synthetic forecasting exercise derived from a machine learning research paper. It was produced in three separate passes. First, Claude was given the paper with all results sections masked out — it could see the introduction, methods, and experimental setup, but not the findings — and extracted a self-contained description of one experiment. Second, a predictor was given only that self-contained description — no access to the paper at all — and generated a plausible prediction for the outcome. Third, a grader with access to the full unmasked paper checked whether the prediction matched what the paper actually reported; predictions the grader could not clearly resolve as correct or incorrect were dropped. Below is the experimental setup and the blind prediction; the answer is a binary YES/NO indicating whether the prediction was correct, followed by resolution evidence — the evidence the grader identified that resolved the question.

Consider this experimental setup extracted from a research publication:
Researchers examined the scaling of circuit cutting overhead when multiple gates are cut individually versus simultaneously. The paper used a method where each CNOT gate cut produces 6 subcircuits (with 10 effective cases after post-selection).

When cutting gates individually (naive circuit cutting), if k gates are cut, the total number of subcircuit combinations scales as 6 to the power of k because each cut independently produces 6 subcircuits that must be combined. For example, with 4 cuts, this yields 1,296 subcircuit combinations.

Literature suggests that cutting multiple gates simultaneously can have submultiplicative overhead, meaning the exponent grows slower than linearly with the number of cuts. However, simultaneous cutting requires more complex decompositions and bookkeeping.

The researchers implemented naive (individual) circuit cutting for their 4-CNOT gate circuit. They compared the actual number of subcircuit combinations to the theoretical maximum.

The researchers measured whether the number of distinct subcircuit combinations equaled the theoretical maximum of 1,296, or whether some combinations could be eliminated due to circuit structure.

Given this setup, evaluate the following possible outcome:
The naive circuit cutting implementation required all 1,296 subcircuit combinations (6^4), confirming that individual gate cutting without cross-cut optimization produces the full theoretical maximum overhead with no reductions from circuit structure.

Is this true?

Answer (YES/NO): YES